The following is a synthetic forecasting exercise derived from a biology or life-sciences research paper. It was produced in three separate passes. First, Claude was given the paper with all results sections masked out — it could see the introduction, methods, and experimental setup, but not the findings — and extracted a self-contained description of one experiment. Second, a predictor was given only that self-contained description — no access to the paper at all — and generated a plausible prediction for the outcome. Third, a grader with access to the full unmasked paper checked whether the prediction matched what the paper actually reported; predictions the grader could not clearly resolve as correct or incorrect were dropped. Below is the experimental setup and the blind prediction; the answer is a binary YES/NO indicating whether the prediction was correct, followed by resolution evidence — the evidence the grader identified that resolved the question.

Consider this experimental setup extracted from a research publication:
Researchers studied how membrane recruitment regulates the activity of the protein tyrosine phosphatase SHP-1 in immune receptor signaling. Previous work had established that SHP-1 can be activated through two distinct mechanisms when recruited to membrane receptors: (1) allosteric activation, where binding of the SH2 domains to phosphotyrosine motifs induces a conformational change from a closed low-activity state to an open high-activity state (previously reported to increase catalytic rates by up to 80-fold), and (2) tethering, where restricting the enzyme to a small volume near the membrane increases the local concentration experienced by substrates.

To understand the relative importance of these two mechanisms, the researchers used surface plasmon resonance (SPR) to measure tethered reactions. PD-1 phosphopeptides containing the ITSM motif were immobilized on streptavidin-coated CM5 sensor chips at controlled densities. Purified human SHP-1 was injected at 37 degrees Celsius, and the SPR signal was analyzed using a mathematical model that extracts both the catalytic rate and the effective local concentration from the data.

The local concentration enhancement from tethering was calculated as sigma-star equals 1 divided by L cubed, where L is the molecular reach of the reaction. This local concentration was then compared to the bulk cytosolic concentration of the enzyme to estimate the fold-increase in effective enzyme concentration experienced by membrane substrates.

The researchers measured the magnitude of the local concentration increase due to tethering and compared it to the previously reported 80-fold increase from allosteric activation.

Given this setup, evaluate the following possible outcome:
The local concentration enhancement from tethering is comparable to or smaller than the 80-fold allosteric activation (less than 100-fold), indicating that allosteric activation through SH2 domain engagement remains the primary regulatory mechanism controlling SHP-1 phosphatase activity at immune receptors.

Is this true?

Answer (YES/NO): NO